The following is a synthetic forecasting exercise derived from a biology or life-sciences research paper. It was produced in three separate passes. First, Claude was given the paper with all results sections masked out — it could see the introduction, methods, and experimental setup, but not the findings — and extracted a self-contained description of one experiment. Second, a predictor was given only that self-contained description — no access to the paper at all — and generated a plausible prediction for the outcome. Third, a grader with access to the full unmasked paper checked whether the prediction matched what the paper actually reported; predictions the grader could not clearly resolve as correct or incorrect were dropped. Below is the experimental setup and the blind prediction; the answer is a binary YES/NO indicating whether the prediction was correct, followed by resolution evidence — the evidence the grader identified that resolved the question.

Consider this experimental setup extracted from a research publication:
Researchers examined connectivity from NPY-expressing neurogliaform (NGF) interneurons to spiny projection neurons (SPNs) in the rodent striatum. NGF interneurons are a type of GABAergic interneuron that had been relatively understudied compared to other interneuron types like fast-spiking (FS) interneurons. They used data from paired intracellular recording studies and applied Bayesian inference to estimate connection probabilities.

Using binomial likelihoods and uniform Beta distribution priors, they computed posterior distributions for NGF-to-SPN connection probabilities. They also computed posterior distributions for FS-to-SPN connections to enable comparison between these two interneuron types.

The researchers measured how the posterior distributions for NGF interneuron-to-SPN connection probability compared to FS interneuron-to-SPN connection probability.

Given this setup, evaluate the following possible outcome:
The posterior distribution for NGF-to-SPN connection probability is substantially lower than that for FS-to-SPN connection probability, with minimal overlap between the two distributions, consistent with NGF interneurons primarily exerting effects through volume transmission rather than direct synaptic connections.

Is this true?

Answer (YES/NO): NO